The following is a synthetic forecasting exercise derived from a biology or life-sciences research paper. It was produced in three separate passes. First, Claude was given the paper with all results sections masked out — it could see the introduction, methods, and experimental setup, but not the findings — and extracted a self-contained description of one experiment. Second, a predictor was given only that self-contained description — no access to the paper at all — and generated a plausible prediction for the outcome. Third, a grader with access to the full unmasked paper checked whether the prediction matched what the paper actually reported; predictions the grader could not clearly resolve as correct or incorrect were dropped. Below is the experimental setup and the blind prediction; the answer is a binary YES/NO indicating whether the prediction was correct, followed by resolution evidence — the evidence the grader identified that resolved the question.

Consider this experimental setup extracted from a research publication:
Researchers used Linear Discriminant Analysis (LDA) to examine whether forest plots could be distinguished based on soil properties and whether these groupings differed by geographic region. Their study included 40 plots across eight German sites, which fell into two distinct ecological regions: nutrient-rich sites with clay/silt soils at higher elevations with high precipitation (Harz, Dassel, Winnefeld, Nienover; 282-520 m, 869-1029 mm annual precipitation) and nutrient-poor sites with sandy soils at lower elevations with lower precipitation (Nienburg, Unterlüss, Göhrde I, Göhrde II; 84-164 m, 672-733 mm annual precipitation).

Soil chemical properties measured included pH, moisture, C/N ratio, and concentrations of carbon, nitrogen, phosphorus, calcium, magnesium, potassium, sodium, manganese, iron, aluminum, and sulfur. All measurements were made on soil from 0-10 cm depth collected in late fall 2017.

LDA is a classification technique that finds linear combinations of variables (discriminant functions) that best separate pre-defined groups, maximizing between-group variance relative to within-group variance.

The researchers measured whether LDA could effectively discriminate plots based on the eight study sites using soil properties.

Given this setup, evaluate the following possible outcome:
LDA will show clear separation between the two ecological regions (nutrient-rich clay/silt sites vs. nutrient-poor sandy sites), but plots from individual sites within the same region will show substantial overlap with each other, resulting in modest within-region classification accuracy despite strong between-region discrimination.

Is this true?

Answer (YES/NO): YES